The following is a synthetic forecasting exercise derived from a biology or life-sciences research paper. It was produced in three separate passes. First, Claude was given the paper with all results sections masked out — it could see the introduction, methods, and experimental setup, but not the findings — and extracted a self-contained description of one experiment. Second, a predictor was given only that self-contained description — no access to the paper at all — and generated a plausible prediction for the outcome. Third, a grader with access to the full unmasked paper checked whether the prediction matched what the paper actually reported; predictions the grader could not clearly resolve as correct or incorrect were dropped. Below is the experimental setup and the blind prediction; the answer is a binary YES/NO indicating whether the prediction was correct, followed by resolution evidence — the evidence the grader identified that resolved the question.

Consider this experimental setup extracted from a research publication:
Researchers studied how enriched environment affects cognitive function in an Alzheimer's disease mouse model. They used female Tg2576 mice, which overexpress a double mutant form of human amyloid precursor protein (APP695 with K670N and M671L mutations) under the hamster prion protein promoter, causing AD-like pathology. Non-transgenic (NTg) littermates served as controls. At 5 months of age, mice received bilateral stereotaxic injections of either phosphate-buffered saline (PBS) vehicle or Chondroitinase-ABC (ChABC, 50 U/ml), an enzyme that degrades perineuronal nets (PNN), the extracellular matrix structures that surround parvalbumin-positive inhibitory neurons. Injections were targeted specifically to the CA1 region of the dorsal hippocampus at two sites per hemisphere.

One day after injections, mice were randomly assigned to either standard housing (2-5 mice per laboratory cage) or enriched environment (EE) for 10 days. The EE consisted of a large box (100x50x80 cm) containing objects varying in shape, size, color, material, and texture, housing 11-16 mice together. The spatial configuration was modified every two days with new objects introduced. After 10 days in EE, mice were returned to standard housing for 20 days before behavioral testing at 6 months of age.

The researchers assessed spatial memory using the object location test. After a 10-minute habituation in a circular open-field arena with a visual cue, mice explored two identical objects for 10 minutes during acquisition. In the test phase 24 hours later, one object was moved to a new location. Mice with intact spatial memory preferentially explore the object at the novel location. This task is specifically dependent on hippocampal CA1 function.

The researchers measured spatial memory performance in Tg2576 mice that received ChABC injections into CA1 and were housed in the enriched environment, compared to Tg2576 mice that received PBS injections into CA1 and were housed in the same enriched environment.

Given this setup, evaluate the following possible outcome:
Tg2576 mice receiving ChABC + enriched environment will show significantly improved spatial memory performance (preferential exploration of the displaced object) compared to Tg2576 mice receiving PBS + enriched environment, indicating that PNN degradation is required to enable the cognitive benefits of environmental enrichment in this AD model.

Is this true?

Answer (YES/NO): NO